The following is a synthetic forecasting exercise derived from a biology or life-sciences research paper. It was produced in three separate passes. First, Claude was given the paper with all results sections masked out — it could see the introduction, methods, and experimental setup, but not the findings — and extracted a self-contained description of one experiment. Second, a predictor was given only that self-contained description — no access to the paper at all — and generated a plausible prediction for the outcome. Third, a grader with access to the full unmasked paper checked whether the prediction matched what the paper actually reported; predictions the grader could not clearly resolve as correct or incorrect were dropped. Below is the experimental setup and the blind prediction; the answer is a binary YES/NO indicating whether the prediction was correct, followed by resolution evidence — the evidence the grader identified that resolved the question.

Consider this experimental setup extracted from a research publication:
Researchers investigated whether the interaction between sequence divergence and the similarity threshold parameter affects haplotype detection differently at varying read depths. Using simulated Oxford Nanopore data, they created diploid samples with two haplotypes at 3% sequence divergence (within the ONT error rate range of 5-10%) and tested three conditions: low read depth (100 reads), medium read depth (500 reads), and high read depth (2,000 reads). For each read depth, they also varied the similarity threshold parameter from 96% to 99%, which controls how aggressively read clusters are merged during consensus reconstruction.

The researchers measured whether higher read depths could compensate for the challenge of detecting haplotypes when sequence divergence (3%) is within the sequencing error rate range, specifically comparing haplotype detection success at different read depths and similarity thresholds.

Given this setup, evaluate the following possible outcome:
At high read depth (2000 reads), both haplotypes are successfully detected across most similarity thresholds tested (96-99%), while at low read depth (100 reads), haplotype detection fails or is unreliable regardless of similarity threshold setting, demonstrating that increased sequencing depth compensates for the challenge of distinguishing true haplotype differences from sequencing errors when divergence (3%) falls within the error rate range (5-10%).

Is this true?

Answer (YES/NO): NO